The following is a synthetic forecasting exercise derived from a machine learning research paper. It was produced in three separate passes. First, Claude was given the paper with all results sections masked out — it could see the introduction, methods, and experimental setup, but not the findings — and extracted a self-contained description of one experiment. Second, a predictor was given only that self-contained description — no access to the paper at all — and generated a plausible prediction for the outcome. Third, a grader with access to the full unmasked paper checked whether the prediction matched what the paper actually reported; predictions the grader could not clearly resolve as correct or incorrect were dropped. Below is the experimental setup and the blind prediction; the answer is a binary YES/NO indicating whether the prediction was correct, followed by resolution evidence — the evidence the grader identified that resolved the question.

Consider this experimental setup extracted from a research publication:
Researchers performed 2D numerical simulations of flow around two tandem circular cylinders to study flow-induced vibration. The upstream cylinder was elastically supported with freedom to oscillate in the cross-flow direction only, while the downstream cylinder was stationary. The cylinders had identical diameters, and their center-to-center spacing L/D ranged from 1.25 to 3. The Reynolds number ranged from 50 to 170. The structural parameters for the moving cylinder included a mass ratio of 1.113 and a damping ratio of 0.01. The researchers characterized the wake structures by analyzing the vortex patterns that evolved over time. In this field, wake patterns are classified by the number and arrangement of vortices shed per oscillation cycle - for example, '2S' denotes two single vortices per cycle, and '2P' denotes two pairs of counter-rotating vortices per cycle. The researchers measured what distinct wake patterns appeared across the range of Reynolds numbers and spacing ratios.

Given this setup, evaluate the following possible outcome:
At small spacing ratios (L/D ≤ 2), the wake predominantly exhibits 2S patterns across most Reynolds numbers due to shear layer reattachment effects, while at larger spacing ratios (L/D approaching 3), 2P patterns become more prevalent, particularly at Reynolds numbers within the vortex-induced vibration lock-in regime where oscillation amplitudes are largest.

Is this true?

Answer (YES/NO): NO